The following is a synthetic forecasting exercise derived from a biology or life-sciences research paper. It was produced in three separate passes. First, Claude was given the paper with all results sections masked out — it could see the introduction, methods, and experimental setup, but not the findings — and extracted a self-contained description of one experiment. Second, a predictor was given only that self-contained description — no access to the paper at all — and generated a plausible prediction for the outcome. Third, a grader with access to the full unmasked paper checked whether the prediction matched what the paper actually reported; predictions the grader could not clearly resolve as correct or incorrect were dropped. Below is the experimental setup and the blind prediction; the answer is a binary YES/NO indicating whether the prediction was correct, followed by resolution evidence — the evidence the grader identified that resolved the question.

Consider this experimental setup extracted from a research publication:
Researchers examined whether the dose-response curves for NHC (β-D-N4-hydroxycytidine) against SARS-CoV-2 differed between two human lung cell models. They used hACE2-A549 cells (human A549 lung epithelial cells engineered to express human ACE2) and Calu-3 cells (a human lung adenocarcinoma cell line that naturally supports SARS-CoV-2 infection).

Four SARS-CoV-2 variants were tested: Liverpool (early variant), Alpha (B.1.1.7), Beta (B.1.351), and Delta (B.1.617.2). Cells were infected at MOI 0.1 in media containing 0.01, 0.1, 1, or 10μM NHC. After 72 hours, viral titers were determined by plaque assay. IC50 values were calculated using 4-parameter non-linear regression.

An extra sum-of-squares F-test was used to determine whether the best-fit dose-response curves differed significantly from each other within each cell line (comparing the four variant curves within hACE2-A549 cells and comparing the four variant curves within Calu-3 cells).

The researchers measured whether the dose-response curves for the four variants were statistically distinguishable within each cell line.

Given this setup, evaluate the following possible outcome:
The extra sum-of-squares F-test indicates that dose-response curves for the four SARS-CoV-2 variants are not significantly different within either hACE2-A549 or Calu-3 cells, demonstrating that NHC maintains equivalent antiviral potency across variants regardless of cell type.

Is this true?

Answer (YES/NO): YES